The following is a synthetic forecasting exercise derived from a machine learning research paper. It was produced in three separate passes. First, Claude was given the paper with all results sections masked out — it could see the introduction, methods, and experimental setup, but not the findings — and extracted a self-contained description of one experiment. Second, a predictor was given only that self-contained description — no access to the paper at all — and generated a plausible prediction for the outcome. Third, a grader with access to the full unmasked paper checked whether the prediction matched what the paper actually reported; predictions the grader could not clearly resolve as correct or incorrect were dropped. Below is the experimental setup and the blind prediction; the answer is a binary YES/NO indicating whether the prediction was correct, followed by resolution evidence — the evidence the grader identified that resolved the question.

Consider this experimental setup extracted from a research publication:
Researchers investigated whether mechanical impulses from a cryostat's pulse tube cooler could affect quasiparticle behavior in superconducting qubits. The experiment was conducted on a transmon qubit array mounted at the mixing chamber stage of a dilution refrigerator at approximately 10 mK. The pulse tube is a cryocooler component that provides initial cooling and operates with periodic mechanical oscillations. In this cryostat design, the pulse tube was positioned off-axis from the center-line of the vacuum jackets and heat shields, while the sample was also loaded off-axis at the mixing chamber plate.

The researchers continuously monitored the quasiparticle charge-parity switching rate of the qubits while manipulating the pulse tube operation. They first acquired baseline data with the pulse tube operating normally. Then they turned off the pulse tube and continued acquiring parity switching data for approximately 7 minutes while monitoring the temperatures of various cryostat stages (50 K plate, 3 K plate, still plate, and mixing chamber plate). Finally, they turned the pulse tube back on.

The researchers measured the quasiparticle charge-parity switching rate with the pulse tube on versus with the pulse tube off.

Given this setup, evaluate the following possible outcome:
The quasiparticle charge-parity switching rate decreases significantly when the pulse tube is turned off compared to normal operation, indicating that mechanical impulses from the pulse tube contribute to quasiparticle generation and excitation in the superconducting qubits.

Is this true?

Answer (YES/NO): YES